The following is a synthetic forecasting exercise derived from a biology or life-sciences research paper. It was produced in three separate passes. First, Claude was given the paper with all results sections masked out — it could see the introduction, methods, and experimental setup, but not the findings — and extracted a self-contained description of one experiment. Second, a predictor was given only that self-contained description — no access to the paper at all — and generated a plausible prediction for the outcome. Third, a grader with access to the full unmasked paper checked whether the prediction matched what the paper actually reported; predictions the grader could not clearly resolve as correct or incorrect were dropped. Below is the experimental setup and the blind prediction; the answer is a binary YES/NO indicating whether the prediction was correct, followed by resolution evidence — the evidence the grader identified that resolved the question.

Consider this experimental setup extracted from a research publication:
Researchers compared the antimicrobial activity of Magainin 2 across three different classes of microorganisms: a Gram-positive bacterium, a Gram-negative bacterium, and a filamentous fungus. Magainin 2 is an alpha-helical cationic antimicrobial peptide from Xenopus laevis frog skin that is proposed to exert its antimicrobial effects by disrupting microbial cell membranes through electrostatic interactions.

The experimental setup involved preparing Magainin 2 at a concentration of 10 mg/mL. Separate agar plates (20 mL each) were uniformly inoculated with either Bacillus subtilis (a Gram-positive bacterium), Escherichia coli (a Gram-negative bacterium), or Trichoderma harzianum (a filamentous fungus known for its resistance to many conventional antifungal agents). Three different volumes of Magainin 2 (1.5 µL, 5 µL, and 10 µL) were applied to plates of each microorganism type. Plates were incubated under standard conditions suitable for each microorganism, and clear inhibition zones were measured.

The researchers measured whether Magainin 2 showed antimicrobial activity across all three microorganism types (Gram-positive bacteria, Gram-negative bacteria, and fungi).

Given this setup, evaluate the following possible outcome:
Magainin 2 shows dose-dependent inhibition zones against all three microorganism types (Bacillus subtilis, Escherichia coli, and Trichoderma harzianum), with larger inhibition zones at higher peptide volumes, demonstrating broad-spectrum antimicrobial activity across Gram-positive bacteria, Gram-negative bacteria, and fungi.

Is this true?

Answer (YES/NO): YES